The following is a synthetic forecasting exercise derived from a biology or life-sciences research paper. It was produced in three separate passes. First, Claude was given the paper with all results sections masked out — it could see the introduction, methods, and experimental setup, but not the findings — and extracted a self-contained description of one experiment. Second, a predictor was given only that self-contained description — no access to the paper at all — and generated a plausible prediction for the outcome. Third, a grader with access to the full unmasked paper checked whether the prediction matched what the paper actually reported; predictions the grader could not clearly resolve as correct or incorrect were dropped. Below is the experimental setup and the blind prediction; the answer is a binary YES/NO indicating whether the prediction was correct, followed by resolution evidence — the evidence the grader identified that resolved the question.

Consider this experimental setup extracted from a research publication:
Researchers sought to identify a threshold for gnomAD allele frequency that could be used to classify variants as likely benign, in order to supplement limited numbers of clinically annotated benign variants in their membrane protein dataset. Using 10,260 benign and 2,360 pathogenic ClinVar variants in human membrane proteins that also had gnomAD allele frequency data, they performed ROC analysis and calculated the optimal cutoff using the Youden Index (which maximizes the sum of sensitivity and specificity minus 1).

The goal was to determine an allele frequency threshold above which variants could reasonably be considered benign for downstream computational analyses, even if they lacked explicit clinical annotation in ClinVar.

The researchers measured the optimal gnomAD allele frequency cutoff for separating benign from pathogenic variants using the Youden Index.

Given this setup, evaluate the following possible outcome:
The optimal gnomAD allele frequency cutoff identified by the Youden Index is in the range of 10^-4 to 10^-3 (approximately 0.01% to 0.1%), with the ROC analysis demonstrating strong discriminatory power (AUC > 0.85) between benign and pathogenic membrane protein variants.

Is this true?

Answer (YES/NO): NO